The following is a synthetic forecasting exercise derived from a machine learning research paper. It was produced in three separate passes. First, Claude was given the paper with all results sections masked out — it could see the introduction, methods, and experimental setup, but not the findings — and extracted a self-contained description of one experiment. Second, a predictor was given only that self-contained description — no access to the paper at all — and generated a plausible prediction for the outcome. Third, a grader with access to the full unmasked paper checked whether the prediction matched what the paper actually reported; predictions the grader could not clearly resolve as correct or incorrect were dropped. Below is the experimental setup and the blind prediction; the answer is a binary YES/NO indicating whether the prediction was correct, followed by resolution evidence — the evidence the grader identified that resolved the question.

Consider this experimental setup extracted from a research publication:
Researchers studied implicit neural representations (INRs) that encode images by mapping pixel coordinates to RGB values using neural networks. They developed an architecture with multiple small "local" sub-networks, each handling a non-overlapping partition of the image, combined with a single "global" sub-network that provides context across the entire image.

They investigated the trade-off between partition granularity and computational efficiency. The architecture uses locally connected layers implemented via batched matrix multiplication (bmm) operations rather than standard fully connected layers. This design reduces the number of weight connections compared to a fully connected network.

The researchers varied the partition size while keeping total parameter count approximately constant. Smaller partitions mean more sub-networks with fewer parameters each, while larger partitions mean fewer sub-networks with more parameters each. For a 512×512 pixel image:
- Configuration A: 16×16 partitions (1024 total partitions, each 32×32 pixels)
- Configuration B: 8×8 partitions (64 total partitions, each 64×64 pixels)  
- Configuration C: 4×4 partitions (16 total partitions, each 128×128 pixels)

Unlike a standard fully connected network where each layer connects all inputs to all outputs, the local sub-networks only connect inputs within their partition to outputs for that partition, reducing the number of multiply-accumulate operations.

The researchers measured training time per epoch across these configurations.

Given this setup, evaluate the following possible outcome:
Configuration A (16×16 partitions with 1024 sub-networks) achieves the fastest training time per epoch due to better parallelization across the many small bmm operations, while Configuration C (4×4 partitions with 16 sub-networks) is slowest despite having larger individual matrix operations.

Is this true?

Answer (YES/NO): YES